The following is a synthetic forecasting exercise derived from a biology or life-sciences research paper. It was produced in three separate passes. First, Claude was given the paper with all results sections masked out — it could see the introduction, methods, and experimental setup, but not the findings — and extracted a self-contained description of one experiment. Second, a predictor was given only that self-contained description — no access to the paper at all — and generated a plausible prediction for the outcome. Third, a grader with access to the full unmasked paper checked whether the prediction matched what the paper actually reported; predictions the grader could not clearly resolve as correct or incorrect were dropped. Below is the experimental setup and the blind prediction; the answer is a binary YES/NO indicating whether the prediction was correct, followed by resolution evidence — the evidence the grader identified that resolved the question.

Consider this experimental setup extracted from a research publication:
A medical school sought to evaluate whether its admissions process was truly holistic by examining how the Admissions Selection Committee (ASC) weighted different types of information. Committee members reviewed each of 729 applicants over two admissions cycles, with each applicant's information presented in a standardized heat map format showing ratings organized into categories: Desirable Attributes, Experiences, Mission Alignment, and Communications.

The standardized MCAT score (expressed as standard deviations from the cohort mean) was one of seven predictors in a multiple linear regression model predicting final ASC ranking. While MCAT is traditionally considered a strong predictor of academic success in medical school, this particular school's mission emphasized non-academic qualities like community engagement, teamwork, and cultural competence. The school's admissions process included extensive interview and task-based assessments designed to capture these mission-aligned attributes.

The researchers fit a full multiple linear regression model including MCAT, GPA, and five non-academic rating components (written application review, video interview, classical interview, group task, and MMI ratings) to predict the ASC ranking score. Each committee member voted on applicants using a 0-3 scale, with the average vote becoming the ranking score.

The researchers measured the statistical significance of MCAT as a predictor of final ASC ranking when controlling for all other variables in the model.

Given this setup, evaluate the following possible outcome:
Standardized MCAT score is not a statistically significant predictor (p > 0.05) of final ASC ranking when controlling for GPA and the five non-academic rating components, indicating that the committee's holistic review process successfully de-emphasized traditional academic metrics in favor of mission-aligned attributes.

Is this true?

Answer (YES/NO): NO